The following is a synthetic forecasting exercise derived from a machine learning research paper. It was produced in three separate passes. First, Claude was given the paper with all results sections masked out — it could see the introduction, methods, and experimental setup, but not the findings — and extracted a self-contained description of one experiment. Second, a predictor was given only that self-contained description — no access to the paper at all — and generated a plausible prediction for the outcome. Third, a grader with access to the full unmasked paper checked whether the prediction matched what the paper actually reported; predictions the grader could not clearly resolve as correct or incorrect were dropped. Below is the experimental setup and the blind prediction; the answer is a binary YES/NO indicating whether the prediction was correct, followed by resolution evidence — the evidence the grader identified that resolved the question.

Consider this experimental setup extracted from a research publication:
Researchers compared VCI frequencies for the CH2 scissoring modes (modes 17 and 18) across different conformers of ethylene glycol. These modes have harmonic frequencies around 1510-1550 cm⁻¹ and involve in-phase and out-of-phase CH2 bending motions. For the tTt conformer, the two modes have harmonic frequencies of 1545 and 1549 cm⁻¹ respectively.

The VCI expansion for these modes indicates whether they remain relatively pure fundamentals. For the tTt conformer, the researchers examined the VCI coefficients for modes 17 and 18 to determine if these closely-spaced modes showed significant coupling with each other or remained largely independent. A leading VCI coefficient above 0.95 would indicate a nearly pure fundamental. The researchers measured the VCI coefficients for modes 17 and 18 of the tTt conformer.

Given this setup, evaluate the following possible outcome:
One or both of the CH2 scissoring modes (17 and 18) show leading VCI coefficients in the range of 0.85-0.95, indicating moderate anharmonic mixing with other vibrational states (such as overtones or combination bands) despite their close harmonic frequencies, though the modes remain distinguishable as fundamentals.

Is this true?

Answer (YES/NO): NO